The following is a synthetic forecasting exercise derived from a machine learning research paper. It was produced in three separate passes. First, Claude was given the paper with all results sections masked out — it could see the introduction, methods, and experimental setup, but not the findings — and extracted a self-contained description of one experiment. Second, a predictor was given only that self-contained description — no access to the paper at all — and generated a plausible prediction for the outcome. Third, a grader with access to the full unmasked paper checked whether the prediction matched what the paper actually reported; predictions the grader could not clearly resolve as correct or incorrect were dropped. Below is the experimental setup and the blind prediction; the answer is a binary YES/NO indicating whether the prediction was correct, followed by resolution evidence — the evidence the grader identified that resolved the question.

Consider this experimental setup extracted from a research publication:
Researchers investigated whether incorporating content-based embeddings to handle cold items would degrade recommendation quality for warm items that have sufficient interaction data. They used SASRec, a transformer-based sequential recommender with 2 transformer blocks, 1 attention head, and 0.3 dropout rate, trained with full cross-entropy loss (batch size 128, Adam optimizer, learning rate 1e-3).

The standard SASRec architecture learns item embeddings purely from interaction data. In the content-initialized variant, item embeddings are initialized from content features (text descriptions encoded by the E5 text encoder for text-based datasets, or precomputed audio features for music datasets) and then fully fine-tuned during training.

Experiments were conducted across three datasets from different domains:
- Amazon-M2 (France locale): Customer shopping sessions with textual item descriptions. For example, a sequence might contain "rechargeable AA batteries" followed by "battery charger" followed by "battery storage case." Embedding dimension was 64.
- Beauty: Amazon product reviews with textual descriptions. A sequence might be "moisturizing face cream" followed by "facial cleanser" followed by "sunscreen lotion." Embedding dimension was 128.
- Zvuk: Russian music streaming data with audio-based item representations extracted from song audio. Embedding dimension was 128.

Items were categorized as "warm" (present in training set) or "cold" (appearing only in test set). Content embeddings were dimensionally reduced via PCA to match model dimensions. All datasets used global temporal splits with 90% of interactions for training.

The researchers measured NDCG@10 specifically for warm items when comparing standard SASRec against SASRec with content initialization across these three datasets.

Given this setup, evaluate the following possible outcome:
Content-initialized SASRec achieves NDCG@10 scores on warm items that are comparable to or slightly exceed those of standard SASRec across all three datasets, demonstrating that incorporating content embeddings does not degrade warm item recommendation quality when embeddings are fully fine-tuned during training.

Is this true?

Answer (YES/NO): YES